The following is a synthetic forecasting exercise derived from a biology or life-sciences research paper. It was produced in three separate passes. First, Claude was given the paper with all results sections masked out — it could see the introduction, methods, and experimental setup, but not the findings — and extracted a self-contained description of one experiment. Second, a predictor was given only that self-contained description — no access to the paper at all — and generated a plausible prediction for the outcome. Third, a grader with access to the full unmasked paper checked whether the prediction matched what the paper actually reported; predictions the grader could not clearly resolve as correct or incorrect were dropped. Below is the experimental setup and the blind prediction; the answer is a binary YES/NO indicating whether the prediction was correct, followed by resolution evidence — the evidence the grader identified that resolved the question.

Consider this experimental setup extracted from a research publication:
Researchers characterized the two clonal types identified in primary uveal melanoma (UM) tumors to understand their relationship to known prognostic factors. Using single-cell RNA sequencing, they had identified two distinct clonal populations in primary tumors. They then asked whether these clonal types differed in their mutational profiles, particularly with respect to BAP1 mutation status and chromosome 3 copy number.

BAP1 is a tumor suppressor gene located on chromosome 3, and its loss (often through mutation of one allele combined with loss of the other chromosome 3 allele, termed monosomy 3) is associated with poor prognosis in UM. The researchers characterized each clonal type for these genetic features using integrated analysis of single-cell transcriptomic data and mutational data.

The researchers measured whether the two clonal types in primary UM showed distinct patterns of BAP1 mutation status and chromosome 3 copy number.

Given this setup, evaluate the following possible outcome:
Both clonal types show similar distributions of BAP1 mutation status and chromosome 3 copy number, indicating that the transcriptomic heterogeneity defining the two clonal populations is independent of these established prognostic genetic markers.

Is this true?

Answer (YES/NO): NO